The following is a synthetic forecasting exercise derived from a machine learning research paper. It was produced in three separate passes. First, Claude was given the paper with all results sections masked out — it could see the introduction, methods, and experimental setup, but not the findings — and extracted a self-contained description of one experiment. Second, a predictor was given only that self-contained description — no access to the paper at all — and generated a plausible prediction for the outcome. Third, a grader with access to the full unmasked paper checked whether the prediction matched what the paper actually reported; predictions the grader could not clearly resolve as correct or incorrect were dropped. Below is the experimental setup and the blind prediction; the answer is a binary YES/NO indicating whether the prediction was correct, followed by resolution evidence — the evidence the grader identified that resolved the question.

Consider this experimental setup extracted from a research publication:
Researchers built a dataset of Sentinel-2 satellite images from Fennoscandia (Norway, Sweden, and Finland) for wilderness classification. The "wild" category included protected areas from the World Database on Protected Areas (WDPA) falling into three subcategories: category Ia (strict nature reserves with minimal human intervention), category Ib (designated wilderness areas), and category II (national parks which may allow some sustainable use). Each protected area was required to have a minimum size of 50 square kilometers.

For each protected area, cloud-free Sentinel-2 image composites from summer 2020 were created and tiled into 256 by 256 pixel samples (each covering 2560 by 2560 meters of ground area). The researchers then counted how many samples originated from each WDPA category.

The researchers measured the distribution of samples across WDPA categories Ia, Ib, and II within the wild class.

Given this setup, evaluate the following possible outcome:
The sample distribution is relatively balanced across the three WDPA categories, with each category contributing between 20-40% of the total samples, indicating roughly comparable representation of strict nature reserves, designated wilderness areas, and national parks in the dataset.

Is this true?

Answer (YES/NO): NO